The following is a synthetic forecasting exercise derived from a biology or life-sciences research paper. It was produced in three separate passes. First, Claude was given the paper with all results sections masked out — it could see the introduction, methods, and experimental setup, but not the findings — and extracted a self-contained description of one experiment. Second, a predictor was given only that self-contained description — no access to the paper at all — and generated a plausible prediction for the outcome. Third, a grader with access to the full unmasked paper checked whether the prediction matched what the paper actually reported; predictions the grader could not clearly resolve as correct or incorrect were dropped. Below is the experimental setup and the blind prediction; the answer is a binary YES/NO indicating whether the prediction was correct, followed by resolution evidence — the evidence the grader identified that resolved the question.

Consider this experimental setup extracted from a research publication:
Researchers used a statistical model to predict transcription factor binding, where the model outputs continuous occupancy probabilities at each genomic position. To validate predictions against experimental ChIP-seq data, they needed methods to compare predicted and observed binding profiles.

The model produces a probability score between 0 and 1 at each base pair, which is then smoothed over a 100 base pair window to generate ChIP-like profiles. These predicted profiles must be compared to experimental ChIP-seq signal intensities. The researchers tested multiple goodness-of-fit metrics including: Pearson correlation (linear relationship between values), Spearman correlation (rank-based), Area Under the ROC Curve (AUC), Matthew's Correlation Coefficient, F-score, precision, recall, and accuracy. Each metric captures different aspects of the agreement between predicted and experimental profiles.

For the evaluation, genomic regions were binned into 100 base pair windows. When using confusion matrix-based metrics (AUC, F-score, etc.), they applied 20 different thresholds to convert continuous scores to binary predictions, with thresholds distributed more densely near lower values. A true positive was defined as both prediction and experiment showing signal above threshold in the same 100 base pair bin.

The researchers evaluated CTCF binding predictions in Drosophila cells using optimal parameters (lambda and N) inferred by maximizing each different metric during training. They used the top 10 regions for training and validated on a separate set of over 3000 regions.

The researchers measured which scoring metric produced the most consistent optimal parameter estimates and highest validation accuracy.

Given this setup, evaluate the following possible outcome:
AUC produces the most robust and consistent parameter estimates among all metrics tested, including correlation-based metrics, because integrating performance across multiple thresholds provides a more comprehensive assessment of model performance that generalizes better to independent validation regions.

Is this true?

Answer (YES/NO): NO